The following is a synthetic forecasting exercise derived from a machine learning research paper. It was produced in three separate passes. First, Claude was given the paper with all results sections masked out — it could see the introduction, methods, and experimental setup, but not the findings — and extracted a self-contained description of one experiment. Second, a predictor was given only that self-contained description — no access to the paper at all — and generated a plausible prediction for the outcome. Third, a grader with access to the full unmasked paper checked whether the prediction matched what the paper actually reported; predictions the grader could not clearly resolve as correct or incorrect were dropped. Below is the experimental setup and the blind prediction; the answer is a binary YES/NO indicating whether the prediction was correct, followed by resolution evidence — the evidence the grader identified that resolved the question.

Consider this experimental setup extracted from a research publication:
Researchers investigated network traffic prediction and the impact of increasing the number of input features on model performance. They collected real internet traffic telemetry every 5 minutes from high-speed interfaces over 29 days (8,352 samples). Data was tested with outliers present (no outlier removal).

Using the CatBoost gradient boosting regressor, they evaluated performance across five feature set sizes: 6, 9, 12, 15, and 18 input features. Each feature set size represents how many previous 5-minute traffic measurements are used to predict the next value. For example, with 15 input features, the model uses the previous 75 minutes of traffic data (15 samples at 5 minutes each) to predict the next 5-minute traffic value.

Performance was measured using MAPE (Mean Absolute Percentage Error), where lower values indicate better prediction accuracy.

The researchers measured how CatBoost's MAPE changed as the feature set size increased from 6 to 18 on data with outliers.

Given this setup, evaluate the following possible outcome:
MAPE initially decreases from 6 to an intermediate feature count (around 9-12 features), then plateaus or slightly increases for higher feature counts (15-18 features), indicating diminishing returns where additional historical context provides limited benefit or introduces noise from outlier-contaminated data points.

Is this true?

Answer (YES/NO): NO